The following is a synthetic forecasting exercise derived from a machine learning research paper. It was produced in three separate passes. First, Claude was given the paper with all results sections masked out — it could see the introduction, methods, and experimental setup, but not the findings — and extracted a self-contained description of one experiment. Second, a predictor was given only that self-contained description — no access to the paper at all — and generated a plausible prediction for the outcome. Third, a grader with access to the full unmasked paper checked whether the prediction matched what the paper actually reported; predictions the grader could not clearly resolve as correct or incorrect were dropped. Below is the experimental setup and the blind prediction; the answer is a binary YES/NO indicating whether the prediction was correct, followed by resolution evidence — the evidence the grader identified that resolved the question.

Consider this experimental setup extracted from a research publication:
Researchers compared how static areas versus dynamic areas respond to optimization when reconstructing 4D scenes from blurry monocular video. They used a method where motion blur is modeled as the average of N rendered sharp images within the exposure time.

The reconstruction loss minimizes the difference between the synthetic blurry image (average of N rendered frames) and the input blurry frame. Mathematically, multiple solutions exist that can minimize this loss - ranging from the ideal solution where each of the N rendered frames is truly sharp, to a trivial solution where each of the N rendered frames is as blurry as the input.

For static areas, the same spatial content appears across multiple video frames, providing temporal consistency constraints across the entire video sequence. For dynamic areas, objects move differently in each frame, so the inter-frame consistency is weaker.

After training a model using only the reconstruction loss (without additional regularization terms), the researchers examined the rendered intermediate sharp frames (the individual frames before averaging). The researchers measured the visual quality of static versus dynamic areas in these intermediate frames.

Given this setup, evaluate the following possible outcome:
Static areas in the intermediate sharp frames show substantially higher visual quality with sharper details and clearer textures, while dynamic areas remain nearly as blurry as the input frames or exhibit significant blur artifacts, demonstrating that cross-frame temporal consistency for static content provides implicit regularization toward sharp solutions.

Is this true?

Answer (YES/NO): YES